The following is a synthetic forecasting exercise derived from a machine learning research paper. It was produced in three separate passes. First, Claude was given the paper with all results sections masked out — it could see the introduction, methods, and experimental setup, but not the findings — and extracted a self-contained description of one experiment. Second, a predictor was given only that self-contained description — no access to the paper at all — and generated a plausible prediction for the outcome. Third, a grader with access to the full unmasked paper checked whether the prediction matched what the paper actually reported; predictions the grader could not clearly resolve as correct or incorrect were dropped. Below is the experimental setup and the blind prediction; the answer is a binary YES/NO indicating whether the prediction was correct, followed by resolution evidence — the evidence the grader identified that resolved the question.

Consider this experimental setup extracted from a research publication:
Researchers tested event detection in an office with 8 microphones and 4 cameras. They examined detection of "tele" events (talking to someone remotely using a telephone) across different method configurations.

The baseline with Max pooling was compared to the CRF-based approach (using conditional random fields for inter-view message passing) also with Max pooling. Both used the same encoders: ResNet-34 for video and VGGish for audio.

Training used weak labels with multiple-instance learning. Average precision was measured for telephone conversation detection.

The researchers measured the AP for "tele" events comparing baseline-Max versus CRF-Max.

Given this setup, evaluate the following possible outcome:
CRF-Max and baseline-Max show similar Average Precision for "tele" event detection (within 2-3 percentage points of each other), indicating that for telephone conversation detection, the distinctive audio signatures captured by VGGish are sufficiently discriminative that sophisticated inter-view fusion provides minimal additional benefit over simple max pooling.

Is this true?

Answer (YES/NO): YES